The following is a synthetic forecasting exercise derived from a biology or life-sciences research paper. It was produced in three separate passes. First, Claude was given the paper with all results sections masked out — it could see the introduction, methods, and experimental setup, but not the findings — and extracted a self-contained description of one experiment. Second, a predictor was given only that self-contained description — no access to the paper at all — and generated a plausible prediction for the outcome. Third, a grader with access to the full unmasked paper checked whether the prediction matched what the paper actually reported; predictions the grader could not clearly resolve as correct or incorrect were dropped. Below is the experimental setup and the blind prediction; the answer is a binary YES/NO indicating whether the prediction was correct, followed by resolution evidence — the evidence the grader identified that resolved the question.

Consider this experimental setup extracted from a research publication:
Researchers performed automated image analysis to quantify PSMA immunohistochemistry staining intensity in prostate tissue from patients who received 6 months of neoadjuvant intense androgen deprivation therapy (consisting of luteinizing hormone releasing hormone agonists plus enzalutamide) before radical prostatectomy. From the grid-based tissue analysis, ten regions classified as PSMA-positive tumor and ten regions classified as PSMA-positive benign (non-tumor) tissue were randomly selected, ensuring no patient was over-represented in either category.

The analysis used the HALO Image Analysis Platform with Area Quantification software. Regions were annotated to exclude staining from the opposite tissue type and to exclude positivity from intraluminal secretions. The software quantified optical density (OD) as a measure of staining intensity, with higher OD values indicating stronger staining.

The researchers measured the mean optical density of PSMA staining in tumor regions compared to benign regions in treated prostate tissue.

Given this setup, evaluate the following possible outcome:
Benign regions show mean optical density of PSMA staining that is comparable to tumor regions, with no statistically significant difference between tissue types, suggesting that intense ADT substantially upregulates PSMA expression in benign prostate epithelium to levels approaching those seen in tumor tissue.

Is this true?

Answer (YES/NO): NO